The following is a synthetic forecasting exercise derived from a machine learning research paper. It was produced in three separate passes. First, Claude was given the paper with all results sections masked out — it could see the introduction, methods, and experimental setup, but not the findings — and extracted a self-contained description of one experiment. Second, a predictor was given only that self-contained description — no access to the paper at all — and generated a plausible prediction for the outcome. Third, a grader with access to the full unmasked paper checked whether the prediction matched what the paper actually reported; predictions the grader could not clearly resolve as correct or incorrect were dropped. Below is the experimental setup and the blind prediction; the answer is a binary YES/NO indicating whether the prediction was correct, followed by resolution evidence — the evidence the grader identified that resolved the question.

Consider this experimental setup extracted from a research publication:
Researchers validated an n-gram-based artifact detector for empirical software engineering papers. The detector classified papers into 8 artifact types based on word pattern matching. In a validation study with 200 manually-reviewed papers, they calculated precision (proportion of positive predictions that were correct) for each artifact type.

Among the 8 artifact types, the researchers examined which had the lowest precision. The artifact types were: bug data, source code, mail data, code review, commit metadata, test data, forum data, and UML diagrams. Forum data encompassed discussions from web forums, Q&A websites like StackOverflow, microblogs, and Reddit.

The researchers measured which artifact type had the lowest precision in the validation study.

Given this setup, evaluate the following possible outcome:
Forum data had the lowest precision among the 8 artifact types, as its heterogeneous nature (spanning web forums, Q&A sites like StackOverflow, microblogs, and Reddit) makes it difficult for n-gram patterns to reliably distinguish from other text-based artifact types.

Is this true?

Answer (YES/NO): YES